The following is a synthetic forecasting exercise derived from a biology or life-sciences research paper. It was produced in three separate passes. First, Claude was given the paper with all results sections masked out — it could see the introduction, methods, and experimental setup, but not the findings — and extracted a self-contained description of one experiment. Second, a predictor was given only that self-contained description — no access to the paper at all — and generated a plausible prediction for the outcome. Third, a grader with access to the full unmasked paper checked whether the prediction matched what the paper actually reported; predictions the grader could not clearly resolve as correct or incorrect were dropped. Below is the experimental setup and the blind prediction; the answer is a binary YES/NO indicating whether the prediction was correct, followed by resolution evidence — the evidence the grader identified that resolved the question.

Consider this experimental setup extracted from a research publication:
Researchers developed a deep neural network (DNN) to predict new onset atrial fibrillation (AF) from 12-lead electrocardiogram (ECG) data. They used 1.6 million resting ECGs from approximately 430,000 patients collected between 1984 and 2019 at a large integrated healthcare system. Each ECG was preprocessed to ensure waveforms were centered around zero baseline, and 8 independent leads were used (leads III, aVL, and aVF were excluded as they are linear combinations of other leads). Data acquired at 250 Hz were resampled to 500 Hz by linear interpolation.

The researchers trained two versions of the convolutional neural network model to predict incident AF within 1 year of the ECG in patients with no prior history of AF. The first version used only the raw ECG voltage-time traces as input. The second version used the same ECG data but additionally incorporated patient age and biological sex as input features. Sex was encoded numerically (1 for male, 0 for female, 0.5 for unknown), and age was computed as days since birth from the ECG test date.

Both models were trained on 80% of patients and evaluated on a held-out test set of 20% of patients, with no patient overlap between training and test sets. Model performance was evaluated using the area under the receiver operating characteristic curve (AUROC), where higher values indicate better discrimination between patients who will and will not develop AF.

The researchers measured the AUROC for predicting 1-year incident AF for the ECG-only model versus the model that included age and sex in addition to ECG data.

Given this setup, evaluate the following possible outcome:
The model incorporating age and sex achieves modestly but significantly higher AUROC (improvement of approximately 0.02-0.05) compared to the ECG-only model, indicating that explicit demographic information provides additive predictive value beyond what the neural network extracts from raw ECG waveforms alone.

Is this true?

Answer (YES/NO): YES